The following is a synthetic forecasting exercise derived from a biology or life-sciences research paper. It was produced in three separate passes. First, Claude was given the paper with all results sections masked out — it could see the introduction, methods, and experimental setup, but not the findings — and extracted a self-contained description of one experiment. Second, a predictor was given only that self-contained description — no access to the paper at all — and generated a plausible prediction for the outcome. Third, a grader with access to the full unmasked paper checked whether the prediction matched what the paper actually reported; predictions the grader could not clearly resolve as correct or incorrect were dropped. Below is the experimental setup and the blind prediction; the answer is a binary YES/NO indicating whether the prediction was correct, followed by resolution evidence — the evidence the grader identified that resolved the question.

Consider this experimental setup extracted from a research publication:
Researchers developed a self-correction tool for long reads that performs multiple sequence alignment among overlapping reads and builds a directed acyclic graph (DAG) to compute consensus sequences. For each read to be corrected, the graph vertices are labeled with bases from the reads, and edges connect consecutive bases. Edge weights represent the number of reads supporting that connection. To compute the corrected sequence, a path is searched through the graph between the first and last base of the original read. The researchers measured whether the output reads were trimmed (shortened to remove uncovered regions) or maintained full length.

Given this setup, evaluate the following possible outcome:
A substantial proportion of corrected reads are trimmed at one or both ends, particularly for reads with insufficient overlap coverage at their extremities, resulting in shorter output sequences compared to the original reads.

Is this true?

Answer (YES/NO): NO